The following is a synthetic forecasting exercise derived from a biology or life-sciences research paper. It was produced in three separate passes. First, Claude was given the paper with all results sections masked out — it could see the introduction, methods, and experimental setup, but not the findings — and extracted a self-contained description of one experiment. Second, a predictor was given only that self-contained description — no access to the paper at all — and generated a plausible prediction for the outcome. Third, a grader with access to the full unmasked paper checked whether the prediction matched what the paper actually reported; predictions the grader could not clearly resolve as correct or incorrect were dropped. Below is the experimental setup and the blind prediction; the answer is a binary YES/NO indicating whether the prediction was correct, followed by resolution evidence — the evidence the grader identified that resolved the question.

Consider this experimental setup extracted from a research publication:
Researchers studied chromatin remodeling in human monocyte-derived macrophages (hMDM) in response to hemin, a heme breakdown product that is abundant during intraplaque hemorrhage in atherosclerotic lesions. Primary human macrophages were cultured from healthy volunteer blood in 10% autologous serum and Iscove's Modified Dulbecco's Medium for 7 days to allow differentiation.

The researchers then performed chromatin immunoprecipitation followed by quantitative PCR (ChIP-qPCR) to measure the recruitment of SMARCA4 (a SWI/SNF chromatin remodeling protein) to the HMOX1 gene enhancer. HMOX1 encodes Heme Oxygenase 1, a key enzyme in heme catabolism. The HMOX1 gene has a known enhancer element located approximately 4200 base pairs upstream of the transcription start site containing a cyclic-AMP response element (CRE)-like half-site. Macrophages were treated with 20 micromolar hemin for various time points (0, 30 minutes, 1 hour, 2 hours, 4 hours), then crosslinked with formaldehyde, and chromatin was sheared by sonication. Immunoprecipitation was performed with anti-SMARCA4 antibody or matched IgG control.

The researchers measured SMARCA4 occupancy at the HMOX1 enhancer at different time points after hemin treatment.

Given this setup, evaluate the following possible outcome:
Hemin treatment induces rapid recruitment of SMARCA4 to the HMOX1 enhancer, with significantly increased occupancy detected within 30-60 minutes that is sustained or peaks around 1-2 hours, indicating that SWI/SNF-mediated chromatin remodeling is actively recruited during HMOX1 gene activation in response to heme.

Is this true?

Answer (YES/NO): YES